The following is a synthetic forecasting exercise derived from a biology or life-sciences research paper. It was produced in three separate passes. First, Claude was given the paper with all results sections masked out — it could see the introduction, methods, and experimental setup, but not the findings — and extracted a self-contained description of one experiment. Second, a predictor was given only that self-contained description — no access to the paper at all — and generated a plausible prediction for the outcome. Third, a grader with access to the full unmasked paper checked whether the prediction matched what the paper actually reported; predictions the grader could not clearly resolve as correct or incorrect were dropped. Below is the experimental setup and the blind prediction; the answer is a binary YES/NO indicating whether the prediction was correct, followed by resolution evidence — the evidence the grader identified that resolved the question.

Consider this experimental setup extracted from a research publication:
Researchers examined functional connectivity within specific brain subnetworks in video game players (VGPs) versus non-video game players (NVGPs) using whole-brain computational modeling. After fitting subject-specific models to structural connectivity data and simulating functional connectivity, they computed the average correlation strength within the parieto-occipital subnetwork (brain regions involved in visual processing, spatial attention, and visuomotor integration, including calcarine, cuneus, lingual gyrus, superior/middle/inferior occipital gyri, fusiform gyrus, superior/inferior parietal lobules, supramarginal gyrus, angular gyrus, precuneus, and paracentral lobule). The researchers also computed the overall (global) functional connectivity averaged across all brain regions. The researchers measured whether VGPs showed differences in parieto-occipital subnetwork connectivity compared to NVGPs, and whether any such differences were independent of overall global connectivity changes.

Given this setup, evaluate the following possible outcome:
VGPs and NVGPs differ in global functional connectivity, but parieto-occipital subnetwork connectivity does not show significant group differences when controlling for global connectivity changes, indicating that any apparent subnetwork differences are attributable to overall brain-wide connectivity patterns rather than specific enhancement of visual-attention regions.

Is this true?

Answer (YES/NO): NO